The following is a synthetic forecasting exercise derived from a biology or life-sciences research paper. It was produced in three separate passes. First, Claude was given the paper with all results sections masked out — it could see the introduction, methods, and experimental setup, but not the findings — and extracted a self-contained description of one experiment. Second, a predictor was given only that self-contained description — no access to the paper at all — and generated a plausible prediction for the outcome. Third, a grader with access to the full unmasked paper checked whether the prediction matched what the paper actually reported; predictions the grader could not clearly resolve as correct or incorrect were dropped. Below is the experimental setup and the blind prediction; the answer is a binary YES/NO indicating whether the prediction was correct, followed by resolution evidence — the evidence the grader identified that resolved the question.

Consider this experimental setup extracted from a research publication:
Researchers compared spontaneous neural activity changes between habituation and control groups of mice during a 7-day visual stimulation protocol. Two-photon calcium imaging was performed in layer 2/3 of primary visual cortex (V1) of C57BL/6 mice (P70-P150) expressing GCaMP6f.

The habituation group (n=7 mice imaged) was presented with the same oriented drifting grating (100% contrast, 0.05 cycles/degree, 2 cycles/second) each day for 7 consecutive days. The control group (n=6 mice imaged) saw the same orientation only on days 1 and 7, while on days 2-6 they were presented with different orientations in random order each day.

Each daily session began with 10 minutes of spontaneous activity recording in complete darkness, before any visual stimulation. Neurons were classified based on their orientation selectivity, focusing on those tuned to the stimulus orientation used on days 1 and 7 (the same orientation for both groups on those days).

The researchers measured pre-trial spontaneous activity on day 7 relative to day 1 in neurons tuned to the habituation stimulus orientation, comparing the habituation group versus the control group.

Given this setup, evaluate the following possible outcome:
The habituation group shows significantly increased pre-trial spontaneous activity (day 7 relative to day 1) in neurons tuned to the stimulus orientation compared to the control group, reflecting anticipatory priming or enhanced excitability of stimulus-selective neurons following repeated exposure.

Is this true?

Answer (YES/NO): YES